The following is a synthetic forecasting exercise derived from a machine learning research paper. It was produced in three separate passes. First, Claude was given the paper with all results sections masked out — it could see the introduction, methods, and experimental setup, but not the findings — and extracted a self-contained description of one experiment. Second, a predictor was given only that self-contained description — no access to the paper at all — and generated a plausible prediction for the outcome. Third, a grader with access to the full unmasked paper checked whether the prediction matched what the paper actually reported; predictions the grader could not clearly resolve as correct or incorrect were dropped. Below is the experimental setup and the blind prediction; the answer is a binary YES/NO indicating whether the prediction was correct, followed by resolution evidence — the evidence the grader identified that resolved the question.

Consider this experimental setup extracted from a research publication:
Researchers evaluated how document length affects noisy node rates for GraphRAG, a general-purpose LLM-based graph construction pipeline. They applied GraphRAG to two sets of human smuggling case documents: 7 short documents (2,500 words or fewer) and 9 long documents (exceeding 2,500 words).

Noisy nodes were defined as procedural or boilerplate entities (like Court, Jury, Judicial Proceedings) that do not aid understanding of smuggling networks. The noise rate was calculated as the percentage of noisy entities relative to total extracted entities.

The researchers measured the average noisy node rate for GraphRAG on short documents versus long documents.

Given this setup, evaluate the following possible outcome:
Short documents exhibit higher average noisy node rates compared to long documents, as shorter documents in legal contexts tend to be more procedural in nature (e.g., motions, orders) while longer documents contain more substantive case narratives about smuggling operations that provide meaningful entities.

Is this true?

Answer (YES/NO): NO